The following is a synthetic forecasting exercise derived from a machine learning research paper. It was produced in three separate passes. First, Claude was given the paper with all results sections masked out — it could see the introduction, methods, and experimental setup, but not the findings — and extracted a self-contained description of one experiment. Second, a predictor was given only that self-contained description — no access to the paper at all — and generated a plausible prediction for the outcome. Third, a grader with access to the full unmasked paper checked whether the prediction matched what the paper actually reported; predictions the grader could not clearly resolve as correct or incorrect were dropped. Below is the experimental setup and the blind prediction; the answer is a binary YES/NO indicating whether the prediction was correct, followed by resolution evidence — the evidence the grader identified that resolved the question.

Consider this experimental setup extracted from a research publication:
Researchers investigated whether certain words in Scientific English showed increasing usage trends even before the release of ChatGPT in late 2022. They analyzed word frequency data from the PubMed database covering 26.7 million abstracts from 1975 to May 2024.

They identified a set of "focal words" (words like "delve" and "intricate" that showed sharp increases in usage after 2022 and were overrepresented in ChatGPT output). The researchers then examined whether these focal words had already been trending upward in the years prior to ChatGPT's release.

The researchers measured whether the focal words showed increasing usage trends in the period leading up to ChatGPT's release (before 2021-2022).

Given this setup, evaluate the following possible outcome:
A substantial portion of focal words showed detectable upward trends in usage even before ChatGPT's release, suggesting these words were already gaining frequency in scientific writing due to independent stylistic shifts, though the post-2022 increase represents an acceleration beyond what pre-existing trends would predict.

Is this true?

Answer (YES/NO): YES